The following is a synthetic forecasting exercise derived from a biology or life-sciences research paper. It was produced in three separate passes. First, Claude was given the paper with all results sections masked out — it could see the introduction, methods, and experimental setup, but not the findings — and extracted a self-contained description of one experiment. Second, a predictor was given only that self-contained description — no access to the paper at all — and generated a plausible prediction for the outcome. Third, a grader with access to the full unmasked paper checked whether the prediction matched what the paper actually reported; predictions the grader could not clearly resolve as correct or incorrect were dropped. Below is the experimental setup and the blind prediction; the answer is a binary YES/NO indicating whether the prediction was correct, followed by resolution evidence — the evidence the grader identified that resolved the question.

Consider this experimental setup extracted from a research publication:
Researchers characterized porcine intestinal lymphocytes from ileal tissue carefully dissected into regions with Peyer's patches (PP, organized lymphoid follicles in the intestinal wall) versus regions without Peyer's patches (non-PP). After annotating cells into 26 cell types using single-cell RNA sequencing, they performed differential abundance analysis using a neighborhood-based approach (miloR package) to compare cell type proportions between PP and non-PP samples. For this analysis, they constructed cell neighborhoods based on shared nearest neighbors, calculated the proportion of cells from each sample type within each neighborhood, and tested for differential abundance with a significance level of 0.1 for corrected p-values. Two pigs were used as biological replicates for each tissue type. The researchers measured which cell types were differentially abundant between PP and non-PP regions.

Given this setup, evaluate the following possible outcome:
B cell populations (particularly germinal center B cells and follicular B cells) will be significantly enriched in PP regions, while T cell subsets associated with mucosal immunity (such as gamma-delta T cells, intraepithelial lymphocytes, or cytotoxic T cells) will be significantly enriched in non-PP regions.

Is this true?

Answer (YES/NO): YES